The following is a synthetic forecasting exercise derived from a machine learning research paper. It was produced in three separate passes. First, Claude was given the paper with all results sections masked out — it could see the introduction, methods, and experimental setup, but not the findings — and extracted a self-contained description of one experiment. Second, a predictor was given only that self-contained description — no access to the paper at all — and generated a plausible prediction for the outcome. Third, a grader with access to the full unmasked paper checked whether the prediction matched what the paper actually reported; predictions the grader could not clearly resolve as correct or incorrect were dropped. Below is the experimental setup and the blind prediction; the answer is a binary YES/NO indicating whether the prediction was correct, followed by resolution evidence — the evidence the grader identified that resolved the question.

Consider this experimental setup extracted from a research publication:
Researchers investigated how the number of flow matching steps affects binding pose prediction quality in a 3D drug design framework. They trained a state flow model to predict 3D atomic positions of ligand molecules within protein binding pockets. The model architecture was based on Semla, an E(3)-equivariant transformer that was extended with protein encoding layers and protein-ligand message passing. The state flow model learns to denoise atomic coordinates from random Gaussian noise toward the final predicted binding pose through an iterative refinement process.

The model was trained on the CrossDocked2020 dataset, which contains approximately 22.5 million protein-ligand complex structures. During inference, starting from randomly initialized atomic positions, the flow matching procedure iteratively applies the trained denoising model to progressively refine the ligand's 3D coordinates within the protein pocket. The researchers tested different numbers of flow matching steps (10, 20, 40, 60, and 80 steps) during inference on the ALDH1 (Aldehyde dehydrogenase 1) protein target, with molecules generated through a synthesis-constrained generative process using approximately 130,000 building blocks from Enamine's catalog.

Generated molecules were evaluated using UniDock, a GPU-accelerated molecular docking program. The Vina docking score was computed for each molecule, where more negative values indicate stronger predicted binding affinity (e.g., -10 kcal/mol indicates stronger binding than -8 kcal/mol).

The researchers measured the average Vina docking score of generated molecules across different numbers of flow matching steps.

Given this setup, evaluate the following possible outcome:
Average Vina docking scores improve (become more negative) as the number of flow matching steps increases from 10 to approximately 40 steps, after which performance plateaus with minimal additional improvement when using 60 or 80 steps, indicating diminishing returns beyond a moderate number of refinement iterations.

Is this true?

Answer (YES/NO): NO